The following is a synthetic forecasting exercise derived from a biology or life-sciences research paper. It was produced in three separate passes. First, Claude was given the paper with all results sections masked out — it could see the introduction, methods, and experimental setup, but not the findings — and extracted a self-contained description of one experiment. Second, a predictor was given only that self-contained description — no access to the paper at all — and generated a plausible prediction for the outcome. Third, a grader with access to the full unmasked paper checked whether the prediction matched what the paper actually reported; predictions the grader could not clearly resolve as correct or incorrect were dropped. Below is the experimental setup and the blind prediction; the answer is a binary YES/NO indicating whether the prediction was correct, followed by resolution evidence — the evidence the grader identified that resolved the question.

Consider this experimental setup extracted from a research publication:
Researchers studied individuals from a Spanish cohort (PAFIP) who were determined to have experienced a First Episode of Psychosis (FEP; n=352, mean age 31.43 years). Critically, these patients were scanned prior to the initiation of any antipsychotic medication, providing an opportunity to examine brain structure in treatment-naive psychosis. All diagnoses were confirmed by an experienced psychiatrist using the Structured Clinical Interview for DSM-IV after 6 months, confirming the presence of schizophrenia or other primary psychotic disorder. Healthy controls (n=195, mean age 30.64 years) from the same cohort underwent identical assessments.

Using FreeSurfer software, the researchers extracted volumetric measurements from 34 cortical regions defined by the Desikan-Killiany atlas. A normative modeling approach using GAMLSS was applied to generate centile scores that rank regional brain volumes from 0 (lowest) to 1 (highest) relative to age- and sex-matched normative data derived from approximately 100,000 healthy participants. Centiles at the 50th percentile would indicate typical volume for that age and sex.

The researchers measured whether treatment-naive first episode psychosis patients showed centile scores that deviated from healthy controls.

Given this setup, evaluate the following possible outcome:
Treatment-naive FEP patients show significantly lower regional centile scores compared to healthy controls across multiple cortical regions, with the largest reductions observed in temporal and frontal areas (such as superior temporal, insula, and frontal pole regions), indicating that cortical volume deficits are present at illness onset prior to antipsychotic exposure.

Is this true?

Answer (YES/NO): NO